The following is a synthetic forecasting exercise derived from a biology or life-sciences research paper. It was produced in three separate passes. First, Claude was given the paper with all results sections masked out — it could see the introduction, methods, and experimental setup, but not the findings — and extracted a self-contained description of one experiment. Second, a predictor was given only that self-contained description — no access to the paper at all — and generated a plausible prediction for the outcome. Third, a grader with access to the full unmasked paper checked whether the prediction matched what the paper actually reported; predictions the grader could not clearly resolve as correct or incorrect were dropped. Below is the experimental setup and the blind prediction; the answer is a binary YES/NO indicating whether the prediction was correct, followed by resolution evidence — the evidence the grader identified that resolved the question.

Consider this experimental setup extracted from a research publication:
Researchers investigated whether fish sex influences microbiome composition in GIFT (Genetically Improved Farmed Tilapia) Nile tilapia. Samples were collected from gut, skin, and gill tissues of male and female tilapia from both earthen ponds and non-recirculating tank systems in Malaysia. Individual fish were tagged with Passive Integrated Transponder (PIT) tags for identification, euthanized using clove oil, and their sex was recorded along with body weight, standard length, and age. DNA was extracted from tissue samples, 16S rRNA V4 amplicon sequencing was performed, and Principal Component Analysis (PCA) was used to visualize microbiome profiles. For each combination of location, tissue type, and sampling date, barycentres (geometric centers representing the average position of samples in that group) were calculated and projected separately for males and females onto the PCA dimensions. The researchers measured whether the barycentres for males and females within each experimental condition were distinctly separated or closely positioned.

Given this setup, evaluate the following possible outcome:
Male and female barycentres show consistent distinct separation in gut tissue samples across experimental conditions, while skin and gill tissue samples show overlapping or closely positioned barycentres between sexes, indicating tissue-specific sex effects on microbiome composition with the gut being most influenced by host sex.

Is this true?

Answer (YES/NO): NO